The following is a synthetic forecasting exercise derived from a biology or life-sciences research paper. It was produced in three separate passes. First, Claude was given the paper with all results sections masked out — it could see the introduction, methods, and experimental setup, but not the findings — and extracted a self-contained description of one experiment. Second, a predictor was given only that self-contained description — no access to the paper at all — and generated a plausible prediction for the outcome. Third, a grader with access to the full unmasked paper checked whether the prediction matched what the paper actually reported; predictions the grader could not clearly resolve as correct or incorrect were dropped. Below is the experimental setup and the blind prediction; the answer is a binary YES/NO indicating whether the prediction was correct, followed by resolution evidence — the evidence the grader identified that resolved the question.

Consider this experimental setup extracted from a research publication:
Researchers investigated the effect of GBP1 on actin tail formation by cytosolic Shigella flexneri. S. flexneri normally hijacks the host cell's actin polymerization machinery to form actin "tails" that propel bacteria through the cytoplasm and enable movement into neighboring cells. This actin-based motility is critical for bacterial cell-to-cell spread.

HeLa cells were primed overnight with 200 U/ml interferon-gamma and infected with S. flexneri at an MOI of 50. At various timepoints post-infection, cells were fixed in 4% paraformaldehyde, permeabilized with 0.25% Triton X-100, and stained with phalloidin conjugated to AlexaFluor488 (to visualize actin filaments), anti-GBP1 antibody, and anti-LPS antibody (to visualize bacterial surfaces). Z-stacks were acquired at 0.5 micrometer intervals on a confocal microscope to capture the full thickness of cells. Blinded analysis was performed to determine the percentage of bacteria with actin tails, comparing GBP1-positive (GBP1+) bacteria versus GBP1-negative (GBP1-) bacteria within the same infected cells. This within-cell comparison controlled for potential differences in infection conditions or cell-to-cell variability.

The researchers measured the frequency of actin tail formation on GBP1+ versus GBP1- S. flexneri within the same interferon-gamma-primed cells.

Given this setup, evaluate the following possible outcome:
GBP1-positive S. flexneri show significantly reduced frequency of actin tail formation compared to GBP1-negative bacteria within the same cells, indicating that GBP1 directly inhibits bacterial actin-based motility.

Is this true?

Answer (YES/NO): YES